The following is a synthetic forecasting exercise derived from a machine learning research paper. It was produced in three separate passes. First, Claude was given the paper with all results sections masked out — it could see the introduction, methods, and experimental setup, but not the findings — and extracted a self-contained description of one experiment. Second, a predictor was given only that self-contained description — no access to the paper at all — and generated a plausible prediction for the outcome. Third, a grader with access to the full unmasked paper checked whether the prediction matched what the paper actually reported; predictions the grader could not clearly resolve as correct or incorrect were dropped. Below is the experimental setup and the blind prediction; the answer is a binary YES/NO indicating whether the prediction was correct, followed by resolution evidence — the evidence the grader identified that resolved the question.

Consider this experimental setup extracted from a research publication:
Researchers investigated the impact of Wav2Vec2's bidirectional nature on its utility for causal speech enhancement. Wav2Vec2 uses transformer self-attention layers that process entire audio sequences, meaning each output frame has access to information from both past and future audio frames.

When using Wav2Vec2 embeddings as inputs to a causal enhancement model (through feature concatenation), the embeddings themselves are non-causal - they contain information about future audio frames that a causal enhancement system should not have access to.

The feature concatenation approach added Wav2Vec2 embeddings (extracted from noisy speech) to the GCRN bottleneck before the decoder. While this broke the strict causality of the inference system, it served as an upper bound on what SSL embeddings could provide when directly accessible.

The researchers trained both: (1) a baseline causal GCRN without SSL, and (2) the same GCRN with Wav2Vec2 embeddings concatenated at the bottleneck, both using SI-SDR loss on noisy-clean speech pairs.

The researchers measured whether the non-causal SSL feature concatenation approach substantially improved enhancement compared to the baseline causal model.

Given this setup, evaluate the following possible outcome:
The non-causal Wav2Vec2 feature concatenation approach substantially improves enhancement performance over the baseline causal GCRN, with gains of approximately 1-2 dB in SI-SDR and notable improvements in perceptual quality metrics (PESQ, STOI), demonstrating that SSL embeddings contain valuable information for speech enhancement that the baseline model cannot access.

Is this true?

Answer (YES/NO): NO